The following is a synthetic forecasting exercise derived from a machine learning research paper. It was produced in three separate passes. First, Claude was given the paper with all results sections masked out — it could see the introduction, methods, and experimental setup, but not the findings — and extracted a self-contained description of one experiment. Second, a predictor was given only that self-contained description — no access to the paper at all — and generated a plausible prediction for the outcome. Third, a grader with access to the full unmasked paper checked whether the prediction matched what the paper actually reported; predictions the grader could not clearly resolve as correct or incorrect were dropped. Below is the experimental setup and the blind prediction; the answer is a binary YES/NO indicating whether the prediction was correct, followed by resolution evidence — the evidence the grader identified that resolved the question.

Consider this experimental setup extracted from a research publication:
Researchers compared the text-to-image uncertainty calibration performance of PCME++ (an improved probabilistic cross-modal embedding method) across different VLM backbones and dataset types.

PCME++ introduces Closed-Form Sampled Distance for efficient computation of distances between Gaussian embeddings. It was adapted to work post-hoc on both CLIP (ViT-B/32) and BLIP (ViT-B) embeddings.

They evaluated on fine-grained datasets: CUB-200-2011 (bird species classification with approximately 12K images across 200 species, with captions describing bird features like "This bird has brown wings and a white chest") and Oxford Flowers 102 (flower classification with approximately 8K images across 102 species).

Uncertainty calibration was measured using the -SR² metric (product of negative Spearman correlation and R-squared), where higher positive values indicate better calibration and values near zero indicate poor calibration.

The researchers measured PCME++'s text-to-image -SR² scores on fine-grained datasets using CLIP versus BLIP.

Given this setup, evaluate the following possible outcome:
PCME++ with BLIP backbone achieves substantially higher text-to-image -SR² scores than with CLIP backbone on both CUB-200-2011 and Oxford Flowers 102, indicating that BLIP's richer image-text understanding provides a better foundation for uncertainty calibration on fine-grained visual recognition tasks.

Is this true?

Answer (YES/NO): NO